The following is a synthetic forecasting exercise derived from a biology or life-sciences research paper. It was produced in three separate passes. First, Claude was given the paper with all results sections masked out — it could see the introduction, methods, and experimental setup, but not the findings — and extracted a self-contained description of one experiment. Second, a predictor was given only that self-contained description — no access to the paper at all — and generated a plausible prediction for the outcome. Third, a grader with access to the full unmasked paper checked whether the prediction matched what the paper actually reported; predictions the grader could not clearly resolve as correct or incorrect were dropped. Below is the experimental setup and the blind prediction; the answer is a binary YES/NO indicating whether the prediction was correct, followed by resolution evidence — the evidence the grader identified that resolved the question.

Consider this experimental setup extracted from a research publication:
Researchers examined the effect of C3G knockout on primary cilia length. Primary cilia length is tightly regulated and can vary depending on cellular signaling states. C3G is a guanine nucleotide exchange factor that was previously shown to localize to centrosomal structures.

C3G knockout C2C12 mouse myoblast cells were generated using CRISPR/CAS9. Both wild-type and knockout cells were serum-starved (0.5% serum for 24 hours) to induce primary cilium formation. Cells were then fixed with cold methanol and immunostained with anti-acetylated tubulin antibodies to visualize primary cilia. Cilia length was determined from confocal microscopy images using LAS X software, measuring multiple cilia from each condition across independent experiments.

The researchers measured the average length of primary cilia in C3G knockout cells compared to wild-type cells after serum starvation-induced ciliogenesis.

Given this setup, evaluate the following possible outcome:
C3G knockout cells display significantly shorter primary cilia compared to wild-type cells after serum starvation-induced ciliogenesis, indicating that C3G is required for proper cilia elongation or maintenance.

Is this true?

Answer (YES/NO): NO